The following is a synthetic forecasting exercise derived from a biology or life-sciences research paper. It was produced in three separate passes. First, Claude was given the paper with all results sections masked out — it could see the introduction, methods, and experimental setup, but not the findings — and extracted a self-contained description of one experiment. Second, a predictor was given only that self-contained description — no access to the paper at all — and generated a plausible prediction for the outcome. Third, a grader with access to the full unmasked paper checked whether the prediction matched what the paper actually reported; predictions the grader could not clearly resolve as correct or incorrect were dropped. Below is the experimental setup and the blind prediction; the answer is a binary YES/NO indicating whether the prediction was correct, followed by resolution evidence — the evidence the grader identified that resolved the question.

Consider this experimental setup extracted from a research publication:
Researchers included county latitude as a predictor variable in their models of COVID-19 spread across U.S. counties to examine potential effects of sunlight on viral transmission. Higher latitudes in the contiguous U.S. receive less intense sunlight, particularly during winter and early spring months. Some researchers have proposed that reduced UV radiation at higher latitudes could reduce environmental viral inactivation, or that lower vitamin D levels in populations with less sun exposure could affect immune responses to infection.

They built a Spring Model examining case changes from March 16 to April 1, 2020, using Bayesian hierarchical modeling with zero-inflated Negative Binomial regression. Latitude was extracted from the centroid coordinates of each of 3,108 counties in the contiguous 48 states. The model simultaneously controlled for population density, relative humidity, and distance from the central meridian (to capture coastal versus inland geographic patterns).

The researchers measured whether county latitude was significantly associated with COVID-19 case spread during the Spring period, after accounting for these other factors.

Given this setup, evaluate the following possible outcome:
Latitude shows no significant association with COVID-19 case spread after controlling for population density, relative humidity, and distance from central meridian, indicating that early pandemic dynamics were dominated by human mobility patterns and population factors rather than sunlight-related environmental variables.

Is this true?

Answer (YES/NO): NO